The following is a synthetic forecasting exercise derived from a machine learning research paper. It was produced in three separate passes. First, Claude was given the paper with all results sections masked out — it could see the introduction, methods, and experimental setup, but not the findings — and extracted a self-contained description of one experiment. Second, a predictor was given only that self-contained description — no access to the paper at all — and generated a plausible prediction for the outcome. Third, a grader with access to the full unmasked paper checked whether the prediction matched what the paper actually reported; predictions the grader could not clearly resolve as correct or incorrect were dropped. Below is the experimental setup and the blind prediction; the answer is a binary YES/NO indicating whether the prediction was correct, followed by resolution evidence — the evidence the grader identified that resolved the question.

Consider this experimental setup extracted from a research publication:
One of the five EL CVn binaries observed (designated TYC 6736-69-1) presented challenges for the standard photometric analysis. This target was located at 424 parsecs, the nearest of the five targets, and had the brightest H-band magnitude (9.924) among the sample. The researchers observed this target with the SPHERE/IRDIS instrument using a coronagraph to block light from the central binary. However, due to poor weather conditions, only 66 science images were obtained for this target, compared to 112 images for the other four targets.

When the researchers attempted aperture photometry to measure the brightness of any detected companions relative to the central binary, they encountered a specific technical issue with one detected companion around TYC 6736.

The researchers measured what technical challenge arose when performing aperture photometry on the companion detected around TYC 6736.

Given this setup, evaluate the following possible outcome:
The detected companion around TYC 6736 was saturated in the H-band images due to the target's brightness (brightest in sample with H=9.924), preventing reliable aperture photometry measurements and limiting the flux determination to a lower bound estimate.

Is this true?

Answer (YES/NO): NO